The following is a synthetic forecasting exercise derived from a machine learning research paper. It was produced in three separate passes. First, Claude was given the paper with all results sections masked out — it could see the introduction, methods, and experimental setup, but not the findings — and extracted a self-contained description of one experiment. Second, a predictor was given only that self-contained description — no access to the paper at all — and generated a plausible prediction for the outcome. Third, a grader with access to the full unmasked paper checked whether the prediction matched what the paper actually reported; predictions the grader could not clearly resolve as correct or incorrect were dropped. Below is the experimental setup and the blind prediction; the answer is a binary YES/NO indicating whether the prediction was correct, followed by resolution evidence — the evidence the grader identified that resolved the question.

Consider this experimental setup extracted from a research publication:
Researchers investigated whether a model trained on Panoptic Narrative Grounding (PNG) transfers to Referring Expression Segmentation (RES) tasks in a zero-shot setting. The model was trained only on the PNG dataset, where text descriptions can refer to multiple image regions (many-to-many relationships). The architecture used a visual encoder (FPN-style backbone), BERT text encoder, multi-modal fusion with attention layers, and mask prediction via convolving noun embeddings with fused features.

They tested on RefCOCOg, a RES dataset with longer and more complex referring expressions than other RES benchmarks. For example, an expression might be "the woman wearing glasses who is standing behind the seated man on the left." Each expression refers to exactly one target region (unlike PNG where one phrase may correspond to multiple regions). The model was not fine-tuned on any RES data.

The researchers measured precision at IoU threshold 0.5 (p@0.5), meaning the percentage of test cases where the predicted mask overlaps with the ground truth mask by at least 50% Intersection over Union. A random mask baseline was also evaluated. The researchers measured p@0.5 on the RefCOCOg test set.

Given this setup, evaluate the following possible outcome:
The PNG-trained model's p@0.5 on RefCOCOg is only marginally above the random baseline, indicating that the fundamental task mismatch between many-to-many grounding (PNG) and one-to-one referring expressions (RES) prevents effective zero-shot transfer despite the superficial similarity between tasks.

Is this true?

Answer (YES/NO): NO